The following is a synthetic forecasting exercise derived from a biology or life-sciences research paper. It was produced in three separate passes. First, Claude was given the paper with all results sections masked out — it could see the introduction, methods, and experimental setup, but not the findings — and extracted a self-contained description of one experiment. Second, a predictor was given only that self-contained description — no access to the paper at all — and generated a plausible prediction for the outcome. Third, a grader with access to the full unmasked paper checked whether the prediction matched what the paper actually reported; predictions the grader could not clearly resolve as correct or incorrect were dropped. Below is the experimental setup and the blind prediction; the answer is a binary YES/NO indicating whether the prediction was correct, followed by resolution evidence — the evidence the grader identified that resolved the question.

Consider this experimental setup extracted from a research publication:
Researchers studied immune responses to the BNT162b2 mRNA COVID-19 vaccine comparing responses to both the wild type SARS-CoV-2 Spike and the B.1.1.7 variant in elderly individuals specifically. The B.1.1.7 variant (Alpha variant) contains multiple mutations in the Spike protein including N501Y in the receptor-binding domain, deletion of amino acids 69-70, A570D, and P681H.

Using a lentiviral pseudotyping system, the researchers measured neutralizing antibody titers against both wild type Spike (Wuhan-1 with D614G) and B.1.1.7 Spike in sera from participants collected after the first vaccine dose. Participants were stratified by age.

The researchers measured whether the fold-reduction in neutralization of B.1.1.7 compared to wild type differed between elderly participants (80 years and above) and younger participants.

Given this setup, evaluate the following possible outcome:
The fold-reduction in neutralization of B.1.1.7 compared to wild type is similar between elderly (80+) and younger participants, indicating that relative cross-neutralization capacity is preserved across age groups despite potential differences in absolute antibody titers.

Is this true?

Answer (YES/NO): YES